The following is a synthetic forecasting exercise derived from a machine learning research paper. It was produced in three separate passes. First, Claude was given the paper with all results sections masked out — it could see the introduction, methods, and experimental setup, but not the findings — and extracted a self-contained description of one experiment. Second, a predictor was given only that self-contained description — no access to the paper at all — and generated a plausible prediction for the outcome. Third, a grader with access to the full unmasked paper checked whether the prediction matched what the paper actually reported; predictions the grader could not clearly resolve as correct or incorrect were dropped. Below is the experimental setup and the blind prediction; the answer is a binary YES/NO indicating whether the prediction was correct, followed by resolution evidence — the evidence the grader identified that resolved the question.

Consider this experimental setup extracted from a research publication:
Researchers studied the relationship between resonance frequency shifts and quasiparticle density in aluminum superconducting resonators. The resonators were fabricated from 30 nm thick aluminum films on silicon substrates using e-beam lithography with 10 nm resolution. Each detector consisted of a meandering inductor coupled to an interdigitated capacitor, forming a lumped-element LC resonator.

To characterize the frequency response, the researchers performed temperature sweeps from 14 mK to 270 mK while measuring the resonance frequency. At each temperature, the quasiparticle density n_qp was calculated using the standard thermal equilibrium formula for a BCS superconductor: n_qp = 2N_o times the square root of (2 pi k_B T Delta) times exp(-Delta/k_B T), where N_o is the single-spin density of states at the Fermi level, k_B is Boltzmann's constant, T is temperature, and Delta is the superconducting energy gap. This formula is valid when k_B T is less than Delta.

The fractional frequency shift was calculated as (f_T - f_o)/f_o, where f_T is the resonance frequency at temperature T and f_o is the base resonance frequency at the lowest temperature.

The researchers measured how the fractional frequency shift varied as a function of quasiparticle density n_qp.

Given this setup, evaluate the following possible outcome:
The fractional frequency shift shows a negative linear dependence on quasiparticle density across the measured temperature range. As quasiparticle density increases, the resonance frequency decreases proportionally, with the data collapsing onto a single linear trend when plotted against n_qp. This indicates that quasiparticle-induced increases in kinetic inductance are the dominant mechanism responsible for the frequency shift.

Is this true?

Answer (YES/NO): YES